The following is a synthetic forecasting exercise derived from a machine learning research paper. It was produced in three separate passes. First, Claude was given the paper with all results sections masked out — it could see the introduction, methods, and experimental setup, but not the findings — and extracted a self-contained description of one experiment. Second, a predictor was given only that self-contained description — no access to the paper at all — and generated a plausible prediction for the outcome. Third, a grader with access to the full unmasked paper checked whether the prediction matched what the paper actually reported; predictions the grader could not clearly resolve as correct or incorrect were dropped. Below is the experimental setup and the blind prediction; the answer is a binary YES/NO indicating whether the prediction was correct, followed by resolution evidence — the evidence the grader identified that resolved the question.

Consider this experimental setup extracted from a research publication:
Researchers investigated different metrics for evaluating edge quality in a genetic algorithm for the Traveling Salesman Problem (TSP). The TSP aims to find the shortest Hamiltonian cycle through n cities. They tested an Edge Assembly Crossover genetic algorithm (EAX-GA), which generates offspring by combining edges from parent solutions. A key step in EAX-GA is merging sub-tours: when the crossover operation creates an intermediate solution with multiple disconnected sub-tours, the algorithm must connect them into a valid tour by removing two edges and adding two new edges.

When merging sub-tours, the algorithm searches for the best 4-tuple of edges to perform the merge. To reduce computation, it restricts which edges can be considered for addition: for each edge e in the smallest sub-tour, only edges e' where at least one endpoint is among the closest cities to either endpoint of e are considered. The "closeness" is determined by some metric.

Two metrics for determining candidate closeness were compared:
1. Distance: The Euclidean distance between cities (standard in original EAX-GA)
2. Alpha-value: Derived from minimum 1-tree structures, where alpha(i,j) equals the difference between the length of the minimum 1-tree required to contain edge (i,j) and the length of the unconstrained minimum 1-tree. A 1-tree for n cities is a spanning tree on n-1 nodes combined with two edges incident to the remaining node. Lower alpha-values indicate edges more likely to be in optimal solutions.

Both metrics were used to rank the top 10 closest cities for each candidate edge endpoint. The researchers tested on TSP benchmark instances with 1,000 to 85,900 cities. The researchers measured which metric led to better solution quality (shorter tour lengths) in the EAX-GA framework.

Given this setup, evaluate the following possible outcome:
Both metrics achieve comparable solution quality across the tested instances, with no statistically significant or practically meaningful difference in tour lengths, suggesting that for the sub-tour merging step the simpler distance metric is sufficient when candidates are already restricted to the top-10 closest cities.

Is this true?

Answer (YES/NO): NO